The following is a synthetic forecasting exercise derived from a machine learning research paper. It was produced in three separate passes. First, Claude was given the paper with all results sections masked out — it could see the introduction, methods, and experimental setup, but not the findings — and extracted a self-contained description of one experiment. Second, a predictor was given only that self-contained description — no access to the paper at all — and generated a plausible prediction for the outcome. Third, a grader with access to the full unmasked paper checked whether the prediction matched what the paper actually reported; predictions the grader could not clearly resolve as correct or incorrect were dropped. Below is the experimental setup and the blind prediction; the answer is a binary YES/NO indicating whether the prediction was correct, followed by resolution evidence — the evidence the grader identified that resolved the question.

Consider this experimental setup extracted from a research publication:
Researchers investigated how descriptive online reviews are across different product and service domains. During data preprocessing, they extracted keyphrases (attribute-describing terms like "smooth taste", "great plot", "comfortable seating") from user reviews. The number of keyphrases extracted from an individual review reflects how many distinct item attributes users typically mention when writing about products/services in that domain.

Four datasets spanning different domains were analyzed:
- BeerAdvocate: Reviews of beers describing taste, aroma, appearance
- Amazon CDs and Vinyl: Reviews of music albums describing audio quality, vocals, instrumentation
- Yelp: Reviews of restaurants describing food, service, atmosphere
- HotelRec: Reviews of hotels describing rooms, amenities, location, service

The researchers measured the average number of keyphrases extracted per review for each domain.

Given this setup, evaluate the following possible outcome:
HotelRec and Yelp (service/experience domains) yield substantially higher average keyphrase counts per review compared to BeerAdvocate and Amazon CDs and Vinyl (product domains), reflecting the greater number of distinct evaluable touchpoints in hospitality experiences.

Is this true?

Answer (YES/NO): NO